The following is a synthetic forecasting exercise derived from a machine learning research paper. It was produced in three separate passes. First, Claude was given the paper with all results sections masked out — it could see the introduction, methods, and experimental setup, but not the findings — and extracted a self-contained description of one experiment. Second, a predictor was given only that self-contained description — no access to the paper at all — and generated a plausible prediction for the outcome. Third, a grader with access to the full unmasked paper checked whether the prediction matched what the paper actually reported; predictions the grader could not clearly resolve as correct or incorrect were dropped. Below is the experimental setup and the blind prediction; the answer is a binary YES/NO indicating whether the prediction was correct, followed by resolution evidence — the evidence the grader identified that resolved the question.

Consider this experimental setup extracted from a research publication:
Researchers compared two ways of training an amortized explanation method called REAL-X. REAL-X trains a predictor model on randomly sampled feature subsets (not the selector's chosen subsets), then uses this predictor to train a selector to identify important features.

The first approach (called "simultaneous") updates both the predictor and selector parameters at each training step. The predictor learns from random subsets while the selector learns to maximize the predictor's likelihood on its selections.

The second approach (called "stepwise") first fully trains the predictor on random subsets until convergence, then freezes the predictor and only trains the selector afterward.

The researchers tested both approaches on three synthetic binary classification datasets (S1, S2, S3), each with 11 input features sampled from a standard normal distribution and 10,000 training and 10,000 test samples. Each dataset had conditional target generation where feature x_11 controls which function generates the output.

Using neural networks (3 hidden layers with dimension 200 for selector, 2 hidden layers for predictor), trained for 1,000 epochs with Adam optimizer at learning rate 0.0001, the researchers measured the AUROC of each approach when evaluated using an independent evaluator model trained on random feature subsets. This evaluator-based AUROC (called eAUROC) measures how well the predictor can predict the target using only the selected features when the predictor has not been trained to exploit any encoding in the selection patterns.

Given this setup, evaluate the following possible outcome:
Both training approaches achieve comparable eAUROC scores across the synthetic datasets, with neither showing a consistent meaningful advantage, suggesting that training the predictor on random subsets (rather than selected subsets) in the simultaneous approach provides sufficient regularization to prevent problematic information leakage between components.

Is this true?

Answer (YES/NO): YES